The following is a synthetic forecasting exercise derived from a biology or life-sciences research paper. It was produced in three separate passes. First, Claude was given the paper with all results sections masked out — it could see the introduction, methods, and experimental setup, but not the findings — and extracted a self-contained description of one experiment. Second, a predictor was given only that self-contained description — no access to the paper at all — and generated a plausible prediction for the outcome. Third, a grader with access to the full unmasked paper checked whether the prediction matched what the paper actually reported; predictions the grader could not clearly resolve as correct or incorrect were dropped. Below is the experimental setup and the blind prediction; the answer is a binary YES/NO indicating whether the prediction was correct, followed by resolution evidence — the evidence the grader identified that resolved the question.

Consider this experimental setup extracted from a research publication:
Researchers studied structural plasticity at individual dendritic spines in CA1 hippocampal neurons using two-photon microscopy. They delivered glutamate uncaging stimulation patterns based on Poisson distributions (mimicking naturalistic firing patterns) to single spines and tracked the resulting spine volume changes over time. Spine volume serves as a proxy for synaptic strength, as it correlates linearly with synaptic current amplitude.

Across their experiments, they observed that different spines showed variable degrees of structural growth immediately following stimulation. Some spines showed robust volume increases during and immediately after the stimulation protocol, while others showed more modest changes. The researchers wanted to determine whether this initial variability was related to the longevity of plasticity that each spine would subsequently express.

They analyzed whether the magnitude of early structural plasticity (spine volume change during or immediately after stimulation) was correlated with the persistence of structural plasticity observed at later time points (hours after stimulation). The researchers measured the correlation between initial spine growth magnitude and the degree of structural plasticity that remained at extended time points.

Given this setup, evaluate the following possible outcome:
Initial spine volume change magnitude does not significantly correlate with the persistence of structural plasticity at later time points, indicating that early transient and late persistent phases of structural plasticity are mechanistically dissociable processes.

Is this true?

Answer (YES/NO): NO